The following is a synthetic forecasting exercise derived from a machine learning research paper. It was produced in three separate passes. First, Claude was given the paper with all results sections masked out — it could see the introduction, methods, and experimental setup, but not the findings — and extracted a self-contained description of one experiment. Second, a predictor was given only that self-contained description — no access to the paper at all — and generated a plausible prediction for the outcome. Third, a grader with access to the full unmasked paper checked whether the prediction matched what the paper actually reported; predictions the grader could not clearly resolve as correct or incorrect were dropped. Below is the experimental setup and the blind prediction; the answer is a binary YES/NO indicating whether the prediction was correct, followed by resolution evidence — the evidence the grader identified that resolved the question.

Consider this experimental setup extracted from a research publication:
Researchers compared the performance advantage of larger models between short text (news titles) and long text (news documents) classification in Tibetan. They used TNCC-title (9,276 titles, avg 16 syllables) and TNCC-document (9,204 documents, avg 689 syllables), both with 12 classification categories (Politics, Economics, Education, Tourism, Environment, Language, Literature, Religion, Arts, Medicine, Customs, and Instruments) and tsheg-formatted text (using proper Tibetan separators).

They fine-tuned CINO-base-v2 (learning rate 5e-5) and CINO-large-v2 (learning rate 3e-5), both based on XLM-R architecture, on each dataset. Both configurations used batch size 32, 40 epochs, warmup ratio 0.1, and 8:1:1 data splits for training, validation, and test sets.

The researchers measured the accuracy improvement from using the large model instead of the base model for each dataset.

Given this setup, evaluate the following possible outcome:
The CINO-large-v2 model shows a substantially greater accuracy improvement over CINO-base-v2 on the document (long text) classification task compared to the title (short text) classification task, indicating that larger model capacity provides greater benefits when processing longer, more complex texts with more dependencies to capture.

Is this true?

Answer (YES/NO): NO